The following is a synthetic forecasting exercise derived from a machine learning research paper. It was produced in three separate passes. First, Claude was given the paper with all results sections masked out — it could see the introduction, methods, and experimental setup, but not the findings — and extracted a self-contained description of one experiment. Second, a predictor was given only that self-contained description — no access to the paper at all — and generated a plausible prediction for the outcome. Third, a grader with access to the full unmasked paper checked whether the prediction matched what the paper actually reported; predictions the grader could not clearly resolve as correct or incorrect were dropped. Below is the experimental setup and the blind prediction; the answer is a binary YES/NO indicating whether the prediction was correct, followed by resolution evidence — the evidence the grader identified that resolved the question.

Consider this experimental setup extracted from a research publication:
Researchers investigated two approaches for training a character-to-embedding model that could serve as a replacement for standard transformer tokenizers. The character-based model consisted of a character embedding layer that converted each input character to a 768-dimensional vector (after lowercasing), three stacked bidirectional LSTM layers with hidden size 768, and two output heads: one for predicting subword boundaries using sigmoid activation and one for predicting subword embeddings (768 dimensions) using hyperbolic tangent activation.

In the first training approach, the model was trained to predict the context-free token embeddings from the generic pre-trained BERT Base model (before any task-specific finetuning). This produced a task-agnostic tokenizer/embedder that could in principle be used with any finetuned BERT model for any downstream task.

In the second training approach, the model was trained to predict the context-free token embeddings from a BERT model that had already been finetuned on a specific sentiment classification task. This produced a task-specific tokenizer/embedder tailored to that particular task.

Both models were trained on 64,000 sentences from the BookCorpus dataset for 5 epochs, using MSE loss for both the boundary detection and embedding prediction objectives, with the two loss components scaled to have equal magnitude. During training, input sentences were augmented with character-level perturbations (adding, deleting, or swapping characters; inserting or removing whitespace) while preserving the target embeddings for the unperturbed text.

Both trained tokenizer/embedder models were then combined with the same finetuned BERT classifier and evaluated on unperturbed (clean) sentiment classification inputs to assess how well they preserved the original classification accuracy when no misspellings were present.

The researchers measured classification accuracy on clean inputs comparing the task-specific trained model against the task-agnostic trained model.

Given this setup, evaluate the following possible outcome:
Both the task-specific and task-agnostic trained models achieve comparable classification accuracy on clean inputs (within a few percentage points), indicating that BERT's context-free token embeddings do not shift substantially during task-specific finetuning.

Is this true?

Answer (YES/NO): YES